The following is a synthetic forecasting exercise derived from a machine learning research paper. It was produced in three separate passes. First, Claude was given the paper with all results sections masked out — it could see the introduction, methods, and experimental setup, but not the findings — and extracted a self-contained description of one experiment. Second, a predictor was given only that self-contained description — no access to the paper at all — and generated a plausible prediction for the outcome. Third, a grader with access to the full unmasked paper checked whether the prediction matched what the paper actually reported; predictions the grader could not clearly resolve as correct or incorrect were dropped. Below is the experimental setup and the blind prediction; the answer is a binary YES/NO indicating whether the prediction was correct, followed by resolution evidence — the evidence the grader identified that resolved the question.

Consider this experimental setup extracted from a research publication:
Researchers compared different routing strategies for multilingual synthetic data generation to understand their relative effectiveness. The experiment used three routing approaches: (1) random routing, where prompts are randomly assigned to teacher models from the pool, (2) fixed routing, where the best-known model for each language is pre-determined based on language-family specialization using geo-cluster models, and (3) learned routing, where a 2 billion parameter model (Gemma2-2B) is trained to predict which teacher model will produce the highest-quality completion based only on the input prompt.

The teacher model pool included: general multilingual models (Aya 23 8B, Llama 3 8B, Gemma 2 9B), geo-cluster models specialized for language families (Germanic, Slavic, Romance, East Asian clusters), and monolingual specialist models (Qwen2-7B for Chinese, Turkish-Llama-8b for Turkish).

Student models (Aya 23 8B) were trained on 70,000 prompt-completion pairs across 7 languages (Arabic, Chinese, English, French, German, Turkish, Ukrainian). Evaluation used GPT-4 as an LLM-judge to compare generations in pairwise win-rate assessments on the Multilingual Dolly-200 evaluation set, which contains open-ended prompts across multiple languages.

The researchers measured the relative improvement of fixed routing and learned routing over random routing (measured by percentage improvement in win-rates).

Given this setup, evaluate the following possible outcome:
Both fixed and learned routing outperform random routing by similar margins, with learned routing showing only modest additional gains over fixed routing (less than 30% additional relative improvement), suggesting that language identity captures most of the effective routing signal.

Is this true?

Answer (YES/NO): NO